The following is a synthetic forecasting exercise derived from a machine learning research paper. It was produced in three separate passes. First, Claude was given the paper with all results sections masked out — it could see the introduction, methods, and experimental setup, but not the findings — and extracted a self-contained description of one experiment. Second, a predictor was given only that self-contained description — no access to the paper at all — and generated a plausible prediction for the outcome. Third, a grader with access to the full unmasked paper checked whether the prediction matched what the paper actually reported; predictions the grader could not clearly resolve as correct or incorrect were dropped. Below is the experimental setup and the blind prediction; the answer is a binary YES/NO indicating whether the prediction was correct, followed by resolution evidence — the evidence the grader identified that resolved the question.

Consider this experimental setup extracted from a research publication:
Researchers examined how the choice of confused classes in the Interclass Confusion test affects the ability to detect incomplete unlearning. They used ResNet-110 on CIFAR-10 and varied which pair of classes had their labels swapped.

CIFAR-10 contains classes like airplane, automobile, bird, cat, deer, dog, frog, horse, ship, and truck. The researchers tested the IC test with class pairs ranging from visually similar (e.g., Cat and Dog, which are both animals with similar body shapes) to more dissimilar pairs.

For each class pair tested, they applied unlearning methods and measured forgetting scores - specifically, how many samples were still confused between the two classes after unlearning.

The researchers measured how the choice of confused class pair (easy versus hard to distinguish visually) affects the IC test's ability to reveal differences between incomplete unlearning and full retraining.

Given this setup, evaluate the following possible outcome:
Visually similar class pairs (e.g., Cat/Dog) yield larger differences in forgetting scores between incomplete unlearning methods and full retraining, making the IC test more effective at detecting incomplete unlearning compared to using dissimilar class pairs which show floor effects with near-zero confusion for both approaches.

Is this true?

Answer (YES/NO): YES